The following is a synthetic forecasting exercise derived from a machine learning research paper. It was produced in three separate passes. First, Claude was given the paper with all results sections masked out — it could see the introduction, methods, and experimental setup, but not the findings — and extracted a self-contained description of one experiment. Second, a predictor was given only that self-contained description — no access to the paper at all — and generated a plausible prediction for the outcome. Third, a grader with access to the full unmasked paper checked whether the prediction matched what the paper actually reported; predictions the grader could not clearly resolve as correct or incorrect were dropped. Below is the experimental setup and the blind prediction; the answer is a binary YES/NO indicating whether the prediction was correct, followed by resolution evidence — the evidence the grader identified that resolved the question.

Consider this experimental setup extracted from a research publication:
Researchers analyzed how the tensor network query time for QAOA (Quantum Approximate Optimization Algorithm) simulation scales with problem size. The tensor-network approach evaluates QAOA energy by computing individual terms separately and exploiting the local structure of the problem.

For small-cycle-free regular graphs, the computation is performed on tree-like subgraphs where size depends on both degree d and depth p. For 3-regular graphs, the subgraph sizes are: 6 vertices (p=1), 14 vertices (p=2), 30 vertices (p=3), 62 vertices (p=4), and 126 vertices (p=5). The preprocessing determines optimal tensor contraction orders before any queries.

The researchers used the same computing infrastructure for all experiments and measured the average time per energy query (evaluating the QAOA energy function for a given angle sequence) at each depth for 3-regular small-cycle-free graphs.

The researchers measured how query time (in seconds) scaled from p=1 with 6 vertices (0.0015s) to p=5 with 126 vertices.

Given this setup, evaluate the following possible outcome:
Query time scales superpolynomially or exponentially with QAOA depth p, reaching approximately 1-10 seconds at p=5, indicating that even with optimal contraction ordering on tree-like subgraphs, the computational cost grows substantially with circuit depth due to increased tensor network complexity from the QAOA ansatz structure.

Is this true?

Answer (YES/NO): NO